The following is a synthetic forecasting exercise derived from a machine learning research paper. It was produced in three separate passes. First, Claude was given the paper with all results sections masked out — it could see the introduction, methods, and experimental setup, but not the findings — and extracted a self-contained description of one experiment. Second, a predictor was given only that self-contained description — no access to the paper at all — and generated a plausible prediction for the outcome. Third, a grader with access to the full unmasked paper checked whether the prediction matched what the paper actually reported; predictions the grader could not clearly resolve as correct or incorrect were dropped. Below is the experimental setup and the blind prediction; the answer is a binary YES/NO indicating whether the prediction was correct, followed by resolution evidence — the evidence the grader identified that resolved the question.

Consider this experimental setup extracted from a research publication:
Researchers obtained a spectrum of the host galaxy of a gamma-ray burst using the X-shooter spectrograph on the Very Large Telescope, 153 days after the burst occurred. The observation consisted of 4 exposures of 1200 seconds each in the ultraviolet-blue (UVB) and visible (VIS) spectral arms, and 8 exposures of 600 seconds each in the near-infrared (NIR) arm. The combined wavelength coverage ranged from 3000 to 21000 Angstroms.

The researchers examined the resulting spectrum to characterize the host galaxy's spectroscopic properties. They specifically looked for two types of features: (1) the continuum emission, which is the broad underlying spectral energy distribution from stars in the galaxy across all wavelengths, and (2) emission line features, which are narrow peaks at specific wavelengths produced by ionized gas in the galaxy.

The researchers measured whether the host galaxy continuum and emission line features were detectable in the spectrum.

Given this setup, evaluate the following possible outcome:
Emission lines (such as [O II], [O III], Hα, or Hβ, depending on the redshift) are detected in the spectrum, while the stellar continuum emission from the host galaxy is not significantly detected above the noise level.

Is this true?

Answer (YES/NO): YES